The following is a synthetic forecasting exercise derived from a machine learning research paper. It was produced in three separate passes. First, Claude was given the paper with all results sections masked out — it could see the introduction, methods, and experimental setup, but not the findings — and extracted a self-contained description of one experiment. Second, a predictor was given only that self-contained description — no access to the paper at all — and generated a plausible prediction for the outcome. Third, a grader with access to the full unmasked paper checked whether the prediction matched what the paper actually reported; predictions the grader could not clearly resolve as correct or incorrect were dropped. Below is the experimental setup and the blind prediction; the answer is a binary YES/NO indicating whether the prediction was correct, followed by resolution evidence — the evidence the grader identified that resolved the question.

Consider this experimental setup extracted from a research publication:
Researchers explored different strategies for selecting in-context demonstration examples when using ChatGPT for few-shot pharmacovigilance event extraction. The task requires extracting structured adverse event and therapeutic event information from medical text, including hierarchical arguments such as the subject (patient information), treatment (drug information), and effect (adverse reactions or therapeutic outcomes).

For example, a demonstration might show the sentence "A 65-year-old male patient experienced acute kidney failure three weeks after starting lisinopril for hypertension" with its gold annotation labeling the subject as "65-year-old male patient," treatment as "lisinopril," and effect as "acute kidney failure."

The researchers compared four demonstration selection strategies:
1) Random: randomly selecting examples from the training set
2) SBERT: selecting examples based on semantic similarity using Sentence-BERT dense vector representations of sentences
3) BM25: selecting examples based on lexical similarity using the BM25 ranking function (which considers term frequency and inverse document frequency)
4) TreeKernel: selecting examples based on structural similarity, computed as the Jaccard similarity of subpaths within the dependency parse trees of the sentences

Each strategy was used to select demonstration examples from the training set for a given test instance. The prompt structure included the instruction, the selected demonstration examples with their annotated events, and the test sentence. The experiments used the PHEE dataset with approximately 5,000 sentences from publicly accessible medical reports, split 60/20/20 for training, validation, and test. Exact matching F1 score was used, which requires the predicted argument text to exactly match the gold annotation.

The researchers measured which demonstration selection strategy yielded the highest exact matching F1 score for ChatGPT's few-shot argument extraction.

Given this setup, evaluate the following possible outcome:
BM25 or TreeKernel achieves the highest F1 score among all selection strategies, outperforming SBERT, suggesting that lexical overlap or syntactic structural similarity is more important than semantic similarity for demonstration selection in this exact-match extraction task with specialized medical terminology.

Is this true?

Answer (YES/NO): YES